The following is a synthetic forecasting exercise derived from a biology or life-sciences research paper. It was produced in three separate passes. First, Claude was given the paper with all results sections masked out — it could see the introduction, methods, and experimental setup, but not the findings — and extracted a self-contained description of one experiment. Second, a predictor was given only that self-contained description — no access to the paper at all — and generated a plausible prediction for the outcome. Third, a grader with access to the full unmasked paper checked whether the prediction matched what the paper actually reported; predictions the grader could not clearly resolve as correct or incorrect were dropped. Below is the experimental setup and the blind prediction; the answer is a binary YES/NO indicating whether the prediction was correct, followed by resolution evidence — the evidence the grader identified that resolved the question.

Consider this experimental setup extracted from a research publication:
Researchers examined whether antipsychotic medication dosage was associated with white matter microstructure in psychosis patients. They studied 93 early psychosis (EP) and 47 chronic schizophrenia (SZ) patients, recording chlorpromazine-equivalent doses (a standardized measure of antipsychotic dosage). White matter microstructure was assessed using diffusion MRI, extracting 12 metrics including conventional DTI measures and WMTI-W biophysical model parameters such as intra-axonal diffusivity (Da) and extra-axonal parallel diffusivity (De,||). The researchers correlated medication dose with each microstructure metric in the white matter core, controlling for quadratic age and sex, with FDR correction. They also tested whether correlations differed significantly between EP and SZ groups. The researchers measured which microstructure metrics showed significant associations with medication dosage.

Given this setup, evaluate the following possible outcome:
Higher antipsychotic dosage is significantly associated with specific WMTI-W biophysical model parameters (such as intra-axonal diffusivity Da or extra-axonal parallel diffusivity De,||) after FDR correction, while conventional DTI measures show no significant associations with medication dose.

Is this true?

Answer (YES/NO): NO